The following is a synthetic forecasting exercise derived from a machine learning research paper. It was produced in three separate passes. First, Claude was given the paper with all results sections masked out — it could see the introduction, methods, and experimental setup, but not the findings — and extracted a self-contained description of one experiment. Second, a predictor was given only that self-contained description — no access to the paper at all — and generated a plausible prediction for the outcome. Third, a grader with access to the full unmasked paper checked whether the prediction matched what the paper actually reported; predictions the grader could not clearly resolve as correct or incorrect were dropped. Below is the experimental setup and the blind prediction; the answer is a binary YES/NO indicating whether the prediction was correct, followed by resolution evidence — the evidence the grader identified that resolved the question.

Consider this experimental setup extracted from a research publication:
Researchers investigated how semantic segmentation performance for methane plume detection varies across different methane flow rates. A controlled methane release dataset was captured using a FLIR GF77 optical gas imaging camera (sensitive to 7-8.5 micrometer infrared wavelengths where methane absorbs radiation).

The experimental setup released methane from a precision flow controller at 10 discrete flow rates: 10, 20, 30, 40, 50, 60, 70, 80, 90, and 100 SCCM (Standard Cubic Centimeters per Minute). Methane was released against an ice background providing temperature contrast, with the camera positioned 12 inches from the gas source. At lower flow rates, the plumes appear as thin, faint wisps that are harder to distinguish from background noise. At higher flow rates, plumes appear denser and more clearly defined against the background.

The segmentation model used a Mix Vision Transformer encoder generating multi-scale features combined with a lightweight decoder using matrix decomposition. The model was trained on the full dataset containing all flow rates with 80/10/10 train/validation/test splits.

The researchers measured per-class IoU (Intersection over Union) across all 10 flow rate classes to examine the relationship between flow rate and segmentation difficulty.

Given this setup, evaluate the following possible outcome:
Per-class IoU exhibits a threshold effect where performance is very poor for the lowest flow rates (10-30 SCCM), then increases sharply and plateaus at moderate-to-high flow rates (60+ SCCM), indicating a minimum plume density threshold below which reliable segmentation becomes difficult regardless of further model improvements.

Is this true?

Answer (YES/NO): NO